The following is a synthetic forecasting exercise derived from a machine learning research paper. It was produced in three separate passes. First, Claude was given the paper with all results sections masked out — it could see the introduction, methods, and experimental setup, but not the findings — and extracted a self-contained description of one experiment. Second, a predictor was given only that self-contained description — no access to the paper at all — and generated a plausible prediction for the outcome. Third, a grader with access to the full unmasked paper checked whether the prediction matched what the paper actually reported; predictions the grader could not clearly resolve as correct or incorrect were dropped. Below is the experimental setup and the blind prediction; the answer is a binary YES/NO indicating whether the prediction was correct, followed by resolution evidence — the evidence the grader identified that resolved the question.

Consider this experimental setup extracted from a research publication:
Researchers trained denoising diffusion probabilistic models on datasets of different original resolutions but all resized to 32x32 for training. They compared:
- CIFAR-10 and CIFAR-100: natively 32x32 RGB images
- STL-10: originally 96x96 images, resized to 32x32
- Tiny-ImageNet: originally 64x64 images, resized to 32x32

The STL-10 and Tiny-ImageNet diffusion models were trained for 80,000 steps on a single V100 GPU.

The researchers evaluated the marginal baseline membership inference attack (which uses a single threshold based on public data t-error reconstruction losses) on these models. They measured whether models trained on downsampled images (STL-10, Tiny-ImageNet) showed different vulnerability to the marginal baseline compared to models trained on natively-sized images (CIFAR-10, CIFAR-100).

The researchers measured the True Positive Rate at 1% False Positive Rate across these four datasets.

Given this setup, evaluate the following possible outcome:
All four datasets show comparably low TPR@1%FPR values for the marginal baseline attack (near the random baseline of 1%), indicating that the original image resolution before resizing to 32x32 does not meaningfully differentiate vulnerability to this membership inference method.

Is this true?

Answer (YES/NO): NO